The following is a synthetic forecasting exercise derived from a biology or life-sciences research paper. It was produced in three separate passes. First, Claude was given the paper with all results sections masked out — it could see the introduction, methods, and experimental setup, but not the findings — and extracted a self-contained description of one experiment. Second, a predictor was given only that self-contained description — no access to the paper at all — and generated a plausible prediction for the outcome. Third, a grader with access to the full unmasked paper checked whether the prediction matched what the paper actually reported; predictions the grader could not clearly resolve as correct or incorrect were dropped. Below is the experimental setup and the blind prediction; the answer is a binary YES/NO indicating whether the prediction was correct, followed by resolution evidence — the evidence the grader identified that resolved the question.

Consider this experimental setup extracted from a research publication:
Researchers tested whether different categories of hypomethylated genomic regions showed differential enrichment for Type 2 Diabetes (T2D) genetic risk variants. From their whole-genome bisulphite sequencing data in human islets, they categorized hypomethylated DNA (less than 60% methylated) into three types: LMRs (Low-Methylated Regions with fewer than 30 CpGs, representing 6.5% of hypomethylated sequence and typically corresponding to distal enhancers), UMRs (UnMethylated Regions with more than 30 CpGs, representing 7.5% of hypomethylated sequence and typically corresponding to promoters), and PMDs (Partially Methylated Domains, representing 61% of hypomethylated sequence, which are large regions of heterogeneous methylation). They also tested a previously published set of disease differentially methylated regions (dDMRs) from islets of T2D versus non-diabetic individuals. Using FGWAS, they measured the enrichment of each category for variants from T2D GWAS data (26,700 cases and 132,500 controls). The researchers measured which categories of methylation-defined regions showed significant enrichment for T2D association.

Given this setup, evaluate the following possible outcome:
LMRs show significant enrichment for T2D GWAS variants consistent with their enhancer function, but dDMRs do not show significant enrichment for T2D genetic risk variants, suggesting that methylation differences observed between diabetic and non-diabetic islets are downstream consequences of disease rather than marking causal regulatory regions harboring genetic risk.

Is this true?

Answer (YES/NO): YES